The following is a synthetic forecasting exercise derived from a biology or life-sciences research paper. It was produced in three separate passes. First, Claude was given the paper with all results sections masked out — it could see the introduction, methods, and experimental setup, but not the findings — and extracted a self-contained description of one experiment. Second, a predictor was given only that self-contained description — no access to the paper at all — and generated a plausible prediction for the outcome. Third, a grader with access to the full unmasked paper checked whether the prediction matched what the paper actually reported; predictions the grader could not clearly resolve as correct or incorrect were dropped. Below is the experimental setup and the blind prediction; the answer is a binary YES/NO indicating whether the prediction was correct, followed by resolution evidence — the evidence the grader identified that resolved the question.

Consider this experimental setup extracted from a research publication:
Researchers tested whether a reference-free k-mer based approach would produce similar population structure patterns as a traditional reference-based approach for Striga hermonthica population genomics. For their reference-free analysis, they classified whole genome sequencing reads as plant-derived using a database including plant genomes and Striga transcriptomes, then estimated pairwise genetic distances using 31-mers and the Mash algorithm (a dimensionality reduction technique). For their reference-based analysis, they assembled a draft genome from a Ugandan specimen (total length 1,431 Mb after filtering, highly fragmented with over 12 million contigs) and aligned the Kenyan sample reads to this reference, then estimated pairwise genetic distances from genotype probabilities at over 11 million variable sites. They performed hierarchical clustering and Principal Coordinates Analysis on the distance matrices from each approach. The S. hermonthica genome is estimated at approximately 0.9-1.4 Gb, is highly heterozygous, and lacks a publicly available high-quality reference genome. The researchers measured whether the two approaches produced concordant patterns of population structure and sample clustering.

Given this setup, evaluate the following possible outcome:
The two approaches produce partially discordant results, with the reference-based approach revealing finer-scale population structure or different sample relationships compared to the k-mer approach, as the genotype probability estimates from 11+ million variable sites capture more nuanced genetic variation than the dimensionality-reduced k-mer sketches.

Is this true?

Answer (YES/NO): NO